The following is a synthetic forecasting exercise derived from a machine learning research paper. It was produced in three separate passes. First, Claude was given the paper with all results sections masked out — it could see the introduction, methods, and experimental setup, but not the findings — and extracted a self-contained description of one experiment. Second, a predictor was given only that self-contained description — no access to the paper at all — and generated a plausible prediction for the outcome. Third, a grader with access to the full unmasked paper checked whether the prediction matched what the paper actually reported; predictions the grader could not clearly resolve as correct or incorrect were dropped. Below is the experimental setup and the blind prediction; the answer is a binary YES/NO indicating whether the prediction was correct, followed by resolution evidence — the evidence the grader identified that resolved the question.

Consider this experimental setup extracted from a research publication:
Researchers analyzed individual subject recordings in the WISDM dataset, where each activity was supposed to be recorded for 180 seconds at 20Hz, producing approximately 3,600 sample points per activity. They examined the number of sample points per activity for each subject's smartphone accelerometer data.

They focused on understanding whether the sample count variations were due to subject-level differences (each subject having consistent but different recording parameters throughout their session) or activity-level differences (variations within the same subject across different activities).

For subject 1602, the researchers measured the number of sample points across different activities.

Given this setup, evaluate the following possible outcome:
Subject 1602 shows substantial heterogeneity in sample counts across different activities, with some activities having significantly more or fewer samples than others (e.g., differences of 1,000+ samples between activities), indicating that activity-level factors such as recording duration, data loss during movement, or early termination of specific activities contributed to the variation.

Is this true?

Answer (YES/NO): NO